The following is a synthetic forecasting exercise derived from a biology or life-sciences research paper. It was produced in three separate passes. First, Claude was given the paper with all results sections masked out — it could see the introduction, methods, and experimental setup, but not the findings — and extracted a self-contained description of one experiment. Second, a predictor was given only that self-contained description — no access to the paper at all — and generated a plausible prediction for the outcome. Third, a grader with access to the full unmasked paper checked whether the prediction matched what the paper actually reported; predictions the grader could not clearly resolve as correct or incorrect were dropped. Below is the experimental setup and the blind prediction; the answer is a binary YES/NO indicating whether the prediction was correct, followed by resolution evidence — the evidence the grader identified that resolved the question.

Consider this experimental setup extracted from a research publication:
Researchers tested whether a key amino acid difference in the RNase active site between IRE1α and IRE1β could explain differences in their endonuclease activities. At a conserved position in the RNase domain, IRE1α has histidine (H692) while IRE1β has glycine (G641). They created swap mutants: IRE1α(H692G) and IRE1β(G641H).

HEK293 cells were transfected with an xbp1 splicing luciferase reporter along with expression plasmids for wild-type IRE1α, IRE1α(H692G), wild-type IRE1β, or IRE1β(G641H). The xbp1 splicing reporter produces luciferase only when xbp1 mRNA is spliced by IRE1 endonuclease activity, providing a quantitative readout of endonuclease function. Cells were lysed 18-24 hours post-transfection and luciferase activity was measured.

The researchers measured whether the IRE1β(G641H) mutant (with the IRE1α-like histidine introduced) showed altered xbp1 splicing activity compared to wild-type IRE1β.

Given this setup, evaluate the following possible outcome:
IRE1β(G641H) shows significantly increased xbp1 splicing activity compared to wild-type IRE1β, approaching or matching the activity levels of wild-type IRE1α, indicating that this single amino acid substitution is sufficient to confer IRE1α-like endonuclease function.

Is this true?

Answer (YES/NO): NO